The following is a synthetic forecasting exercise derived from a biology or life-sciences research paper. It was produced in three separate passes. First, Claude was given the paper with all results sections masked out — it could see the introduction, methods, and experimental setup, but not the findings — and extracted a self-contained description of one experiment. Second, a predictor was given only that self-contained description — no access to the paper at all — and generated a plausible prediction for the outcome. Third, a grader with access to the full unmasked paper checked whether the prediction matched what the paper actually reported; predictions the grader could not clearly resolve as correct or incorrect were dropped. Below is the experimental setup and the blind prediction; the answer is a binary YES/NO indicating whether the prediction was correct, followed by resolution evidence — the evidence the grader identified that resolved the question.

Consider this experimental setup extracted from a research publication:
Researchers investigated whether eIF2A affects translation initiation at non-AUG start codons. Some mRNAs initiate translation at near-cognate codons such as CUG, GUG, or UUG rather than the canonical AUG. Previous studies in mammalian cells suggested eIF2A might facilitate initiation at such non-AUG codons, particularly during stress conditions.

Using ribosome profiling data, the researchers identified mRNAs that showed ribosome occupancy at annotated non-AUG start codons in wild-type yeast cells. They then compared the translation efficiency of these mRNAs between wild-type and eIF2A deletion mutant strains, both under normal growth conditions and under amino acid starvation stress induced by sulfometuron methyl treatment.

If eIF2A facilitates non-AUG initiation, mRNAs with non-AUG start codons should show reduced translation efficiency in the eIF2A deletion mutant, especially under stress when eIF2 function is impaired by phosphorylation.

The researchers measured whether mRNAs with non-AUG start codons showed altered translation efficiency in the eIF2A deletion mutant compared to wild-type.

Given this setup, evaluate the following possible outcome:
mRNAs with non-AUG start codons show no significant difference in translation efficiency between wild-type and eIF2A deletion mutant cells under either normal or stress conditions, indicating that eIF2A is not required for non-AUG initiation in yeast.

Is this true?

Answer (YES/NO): NO